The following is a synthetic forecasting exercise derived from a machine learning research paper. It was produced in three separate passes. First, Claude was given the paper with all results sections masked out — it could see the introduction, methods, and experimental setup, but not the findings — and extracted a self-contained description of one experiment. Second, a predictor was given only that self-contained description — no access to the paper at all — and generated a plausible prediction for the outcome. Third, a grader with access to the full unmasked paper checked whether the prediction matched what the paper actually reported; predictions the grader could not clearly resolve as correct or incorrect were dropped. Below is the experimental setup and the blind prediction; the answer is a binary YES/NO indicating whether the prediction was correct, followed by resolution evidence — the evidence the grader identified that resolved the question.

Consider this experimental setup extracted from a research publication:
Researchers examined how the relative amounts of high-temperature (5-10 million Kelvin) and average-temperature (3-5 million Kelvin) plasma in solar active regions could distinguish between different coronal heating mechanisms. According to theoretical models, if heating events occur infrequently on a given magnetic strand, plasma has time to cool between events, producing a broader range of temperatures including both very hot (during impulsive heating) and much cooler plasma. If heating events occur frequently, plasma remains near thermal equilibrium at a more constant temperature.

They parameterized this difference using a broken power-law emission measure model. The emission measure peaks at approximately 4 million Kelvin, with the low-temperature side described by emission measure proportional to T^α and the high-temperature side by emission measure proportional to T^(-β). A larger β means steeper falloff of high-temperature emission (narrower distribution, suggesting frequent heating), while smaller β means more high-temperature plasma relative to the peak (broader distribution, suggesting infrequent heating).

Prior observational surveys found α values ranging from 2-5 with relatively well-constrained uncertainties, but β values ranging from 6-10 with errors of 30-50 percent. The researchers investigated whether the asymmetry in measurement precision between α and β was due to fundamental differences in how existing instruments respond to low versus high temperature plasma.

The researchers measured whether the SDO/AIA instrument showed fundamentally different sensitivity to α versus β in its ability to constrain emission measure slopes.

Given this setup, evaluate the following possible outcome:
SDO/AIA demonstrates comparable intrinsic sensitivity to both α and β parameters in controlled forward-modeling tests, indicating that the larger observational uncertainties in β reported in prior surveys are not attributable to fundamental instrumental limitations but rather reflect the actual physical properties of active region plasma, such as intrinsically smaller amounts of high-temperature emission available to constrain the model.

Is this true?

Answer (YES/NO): NO